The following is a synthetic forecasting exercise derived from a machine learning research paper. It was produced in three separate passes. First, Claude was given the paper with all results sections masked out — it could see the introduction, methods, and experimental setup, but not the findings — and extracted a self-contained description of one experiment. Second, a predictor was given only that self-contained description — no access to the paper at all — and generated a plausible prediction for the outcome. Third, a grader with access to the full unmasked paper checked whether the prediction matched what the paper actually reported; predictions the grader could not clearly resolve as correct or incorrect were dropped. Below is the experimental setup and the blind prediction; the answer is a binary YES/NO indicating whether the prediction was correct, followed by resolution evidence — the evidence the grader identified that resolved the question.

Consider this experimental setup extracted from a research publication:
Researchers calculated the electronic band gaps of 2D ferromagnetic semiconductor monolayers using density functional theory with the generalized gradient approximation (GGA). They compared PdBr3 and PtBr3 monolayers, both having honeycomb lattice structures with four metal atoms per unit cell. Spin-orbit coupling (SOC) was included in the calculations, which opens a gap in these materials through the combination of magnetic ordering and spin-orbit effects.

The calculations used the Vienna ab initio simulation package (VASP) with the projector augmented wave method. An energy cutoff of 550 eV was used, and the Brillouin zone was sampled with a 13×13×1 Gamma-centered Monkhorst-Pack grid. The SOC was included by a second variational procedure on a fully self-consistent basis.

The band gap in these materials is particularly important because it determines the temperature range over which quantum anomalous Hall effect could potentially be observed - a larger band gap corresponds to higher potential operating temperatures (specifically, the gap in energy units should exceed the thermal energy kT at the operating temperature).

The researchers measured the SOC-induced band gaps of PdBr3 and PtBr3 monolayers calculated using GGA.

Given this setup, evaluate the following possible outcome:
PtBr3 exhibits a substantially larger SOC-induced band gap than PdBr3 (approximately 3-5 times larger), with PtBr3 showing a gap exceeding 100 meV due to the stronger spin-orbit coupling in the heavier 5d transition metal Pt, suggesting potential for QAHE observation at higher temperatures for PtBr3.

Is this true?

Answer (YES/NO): NO